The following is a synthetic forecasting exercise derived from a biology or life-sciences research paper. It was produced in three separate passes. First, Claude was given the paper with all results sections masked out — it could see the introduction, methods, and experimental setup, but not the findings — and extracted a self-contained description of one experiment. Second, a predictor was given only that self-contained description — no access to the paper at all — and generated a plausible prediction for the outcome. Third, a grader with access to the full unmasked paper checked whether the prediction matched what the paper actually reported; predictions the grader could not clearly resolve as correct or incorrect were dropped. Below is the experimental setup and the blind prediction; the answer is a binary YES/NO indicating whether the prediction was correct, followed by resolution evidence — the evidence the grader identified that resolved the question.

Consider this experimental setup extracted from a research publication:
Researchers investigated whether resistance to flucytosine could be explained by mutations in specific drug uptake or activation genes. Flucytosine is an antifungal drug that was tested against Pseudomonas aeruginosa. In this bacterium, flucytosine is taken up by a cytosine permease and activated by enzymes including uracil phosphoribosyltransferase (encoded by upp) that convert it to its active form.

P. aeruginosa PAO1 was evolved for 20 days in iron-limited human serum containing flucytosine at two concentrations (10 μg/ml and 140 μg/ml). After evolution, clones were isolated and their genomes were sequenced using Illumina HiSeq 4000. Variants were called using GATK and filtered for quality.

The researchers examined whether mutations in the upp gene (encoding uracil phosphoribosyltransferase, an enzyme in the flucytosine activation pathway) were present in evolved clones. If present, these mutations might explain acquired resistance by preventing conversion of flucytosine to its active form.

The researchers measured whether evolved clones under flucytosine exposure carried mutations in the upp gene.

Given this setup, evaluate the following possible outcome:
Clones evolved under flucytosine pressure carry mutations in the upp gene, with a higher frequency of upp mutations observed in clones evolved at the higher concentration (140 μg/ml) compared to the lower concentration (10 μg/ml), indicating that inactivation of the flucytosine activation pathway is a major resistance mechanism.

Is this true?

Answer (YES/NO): NO